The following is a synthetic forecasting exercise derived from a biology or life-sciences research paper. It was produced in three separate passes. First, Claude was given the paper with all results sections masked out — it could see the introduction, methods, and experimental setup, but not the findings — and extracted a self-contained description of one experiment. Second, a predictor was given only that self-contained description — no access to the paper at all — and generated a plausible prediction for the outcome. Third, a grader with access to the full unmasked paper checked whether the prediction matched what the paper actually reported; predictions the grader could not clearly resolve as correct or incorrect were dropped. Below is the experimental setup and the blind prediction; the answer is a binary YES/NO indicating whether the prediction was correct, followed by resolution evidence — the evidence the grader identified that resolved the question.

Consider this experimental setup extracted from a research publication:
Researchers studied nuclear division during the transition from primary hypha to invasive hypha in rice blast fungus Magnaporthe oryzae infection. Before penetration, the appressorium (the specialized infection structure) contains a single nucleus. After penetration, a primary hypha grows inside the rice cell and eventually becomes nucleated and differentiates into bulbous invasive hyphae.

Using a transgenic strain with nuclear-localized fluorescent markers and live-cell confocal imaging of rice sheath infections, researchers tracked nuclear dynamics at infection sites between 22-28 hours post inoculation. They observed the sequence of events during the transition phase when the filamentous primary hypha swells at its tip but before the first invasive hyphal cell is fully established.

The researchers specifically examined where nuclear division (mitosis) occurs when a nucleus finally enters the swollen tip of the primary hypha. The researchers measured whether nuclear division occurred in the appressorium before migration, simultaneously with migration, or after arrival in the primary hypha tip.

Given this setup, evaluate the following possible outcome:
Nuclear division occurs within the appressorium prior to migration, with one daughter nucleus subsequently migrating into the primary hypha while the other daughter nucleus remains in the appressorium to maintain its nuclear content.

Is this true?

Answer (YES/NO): YES